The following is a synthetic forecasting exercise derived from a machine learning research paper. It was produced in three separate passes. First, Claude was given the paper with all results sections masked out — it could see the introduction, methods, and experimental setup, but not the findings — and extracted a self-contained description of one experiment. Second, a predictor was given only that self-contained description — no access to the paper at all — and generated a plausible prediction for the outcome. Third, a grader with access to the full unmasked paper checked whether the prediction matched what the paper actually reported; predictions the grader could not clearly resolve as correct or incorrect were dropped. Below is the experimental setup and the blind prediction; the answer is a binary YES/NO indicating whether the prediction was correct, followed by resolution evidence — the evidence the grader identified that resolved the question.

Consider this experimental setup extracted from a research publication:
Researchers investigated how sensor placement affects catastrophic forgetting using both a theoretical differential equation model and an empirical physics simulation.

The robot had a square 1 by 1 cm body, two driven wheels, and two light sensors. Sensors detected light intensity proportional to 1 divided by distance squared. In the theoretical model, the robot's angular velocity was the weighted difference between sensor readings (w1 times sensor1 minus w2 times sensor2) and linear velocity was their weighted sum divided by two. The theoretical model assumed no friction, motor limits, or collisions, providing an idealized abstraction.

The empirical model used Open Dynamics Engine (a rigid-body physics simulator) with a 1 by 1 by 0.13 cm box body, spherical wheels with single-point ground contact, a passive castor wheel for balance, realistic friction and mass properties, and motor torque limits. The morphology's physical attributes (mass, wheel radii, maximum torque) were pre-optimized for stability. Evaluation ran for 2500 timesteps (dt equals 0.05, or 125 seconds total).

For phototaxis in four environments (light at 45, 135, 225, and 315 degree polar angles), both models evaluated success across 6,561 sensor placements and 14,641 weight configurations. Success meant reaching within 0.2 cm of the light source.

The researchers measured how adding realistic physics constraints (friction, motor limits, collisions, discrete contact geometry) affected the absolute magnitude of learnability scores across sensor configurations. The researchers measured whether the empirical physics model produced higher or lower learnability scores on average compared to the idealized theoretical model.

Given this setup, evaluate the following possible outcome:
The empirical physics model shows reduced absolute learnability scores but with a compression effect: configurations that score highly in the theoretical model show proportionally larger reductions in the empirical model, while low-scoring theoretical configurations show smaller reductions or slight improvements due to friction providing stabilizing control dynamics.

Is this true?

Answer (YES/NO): NO